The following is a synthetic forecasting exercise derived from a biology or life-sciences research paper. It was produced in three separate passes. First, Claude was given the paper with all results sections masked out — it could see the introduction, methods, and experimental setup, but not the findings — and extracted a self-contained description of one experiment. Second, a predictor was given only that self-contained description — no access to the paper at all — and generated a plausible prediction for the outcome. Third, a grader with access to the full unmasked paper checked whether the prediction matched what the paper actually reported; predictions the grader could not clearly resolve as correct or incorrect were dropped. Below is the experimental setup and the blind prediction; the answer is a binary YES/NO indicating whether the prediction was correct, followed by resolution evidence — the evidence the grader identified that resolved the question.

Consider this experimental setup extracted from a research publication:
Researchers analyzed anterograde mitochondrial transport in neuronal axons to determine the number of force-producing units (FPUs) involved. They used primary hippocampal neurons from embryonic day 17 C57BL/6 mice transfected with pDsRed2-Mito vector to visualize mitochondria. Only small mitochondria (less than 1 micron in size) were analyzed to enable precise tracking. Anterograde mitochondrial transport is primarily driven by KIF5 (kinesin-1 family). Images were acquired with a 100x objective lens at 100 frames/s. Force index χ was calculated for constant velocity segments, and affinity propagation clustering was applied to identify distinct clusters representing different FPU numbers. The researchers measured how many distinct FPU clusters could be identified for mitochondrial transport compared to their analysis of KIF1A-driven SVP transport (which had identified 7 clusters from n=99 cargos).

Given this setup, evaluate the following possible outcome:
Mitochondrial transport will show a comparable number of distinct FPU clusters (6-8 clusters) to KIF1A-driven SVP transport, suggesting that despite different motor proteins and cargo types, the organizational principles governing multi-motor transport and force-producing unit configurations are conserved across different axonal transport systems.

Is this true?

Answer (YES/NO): YES